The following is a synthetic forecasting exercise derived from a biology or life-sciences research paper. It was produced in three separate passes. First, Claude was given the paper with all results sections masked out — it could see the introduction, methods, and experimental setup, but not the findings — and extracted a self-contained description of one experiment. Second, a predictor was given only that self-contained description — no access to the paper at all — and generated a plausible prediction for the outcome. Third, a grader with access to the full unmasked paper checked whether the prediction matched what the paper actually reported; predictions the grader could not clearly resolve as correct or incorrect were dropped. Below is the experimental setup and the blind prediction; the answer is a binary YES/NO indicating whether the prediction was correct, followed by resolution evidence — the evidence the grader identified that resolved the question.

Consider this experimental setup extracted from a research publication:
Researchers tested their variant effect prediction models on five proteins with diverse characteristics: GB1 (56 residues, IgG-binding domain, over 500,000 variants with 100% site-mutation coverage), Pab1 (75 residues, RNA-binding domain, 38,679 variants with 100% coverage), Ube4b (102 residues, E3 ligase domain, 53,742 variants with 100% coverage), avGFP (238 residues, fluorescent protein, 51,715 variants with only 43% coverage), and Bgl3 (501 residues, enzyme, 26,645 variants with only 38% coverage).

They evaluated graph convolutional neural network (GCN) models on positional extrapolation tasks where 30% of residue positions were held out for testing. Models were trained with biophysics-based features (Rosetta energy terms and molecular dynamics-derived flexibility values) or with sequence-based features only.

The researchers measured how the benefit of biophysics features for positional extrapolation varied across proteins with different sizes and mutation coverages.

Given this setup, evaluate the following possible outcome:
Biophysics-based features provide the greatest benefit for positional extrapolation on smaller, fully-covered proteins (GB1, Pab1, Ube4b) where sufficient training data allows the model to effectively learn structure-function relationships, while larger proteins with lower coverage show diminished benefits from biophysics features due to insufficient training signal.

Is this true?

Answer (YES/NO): NO